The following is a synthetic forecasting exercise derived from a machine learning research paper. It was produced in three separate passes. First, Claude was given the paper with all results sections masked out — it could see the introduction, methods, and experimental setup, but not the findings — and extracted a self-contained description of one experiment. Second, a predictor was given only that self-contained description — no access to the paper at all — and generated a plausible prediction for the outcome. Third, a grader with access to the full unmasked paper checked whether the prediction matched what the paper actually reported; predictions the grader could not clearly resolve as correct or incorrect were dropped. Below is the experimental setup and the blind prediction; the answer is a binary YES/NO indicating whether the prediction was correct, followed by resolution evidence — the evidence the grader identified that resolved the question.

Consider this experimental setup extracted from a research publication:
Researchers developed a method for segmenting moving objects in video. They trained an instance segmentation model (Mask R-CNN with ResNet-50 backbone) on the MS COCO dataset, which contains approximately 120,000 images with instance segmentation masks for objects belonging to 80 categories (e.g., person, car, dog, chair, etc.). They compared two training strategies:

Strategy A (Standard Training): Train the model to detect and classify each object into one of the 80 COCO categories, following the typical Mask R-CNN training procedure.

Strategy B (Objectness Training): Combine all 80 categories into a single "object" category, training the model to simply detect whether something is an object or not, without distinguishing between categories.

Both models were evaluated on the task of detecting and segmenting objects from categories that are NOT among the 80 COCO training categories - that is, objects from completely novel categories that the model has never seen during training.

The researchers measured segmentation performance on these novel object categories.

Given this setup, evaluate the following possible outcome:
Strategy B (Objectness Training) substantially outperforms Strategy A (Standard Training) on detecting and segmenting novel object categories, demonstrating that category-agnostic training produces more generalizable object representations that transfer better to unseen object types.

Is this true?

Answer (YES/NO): YES